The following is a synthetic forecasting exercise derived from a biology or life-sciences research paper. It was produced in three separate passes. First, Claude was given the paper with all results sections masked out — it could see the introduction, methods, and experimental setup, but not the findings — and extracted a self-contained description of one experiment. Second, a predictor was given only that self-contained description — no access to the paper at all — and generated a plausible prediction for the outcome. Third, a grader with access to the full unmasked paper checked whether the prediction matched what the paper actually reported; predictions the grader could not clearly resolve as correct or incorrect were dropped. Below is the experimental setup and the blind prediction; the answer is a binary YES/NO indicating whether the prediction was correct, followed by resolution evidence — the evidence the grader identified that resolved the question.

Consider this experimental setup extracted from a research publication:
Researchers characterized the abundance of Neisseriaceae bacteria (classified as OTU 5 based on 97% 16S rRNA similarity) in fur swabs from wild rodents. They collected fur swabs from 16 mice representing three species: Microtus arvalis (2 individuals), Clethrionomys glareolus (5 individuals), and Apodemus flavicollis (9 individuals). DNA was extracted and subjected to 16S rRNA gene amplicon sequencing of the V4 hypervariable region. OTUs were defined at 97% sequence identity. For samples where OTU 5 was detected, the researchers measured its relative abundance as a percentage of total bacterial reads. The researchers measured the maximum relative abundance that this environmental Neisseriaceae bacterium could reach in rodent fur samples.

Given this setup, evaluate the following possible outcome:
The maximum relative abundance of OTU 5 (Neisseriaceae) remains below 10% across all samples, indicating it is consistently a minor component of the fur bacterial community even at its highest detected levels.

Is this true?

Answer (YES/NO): NO